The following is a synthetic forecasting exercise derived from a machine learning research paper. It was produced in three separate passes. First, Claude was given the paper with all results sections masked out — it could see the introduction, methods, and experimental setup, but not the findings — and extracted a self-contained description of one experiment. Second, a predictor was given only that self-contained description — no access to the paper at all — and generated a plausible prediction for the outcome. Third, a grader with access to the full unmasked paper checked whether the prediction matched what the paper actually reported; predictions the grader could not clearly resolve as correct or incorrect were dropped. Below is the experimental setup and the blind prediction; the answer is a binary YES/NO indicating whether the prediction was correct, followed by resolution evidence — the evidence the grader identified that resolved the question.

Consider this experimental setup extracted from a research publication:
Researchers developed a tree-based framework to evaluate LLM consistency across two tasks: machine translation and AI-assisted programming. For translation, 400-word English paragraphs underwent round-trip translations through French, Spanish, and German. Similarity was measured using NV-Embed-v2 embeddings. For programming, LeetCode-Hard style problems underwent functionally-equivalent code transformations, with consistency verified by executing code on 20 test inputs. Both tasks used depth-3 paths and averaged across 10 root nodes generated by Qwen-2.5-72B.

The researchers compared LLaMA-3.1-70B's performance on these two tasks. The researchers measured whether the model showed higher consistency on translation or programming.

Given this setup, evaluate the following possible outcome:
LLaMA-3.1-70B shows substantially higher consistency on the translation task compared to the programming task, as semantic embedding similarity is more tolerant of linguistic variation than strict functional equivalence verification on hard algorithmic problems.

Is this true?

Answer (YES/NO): NO